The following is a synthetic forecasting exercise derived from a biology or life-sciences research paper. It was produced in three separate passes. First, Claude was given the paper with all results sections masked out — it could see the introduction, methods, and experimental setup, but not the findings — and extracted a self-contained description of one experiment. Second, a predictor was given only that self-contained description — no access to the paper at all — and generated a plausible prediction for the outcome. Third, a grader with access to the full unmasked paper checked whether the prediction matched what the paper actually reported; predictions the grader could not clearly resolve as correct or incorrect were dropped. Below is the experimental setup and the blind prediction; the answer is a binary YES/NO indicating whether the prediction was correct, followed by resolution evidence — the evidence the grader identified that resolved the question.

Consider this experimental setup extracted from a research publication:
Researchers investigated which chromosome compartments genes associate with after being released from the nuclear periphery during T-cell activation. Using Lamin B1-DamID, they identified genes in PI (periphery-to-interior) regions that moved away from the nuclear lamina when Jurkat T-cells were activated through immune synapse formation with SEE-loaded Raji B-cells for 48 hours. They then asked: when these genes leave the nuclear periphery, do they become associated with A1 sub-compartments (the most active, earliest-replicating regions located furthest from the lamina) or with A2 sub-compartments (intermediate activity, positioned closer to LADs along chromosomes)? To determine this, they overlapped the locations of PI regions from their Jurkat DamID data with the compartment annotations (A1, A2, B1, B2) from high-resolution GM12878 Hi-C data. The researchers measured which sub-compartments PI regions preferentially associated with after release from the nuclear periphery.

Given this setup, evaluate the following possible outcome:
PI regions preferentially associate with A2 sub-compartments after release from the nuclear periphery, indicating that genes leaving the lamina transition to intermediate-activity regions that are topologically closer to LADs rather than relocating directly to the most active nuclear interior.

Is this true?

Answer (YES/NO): YES